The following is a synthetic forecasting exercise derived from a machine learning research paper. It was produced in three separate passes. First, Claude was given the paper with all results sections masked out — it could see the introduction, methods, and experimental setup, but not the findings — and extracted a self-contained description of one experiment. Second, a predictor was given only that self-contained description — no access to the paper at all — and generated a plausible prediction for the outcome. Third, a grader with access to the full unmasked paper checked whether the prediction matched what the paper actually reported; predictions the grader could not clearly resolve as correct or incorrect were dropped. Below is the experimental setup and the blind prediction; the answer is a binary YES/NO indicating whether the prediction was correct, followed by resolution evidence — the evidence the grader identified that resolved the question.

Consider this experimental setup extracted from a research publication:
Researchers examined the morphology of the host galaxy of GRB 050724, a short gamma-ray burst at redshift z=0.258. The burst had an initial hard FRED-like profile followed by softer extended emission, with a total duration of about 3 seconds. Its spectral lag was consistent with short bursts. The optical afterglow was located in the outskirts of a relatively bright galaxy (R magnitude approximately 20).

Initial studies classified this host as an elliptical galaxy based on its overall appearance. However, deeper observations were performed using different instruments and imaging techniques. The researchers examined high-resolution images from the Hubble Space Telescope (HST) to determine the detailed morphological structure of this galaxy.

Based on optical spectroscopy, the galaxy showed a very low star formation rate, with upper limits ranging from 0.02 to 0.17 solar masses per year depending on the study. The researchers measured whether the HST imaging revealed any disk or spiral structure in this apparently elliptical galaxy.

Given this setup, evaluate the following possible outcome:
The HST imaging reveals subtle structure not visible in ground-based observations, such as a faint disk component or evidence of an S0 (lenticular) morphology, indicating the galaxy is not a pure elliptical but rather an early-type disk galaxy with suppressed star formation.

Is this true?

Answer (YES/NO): YES